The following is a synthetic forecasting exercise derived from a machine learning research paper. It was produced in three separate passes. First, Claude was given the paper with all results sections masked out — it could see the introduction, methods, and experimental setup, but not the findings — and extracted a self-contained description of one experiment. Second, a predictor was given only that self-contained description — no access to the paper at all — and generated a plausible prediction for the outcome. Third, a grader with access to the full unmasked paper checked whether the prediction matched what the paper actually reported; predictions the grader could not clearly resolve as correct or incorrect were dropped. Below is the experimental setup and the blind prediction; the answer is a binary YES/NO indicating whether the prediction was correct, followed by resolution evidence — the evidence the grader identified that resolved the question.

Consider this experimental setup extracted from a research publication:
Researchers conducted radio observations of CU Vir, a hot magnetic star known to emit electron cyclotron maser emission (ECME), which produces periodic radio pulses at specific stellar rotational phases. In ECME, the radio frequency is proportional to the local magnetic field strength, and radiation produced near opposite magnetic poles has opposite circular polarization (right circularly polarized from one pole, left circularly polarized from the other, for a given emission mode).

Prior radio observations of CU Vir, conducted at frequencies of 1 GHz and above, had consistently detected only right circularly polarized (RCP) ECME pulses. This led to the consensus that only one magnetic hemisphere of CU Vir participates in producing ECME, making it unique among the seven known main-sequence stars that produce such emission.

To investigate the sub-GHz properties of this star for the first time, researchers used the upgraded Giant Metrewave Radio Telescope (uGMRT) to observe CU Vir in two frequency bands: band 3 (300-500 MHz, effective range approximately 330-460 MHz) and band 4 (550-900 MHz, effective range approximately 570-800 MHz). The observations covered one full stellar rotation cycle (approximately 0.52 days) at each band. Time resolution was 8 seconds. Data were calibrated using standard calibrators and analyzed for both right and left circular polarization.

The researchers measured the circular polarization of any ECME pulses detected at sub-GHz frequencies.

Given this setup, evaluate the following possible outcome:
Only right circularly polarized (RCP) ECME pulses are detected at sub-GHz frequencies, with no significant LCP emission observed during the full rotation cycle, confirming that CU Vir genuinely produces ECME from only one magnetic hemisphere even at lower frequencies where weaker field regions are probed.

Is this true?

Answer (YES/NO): NO